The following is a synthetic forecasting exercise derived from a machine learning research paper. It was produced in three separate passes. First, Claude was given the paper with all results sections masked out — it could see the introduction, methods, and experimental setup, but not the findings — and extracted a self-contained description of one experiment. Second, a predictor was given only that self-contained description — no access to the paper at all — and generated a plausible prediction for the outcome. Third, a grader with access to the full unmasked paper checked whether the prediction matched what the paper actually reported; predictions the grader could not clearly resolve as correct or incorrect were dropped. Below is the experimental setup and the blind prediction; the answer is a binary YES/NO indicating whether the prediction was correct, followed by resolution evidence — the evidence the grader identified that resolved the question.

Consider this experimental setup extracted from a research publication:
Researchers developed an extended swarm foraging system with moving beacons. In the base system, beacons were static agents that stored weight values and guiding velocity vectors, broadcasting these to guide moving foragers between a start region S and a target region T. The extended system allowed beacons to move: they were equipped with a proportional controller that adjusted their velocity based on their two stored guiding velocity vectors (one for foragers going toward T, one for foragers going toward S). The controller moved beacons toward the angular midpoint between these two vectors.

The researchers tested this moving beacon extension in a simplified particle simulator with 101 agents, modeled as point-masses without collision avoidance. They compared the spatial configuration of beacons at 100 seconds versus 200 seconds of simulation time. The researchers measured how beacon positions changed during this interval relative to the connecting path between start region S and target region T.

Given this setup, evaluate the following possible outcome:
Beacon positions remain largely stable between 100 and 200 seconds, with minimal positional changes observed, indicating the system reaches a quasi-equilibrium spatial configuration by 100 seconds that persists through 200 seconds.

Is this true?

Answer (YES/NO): NO